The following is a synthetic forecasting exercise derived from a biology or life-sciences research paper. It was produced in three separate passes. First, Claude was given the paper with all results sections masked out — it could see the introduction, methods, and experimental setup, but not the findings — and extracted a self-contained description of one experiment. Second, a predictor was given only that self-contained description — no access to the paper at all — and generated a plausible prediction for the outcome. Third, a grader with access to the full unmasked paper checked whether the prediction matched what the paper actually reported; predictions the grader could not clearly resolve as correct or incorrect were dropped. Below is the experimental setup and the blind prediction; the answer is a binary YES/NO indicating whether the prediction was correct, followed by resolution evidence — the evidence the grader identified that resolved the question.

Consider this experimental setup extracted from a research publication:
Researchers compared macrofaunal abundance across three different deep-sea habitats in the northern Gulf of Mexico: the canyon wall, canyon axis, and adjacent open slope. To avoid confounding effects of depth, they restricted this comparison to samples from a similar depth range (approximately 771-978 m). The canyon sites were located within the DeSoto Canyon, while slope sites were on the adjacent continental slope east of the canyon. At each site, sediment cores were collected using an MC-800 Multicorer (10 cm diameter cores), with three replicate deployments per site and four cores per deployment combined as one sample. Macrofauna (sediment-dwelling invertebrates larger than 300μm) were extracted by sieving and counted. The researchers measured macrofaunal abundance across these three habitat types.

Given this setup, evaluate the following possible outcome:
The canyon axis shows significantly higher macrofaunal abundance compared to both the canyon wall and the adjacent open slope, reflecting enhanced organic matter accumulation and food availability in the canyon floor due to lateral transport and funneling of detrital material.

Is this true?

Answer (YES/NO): NO